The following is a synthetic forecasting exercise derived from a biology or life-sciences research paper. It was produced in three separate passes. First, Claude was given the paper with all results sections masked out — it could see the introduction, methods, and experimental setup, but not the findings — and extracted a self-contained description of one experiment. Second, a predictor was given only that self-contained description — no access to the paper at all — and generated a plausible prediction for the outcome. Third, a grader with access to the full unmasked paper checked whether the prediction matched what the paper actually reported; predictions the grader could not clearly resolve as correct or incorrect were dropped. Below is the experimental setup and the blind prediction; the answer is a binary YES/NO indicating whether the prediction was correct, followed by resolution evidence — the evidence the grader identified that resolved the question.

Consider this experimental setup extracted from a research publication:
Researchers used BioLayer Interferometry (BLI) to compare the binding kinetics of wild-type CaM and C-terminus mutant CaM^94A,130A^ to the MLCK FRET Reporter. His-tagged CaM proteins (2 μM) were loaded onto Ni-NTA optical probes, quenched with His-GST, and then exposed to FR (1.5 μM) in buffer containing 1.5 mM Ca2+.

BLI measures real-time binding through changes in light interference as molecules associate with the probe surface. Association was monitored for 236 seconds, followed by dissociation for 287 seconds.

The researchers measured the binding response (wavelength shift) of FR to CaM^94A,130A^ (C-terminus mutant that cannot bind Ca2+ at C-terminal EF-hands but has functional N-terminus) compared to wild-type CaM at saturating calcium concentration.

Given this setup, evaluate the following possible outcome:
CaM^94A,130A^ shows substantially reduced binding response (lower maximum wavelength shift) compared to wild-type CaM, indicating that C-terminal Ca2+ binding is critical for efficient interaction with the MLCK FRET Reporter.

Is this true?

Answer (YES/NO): NO